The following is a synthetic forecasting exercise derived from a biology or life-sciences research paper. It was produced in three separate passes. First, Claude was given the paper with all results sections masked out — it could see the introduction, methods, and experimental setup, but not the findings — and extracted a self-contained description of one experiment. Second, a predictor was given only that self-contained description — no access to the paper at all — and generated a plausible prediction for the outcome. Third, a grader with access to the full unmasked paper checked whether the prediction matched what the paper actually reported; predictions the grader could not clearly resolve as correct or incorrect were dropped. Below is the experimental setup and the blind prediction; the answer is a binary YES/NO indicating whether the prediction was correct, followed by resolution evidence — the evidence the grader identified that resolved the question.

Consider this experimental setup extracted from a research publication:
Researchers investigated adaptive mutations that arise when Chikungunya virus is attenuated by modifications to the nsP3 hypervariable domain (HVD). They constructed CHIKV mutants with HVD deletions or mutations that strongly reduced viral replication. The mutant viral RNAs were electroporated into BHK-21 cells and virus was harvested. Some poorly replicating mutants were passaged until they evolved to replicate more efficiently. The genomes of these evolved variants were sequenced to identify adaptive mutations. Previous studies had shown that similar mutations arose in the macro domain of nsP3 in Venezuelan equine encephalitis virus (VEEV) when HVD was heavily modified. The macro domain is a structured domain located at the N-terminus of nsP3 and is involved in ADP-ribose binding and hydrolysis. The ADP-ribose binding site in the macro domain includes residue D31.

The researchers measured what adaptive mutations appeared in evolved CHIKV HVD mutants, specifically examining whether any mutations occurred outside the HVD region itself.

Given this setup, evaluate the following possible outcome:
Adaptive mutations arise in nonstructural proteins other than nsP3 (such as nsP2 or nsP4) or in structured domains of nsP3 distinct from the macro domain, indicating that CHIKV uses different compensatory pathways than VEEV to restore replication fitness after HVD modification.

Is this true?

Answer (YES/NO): NO